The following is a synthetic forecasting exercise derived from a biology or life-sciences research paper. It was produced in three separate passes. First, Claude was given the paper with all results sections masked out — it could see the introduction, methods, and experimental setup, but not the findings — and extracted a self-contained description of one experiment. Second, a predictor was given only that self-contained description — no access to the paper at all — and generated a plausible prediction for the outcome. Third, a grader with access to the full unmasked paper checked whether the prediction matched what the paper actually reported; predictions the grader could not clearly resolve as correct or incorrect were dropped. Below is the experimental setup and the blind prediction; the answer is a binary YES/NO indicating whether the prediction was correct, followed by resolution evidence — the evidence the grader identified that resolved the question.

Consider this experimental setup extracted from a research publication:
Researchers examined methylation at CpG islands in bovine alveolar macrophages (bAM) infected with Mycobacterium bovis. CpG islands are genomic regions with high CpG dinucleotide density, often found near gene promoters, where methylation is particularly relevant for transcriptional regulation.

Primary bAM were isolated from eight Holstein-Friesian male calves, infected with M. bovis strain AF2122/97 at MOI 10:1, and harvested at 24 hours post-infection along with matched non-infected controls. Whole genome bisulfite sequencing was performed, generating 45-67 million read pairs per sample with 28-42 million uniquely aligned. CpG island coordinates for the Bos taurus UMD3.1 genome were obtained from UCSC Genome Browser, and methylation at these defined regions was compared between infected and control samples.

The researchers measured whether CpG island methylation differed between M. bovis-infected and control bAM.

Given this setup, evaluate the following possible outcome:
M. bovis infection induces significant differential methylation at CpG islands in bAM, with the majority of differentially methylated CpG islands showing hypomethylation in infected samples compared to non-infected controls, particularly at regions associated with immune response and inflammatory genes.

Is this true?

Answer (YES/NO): NO